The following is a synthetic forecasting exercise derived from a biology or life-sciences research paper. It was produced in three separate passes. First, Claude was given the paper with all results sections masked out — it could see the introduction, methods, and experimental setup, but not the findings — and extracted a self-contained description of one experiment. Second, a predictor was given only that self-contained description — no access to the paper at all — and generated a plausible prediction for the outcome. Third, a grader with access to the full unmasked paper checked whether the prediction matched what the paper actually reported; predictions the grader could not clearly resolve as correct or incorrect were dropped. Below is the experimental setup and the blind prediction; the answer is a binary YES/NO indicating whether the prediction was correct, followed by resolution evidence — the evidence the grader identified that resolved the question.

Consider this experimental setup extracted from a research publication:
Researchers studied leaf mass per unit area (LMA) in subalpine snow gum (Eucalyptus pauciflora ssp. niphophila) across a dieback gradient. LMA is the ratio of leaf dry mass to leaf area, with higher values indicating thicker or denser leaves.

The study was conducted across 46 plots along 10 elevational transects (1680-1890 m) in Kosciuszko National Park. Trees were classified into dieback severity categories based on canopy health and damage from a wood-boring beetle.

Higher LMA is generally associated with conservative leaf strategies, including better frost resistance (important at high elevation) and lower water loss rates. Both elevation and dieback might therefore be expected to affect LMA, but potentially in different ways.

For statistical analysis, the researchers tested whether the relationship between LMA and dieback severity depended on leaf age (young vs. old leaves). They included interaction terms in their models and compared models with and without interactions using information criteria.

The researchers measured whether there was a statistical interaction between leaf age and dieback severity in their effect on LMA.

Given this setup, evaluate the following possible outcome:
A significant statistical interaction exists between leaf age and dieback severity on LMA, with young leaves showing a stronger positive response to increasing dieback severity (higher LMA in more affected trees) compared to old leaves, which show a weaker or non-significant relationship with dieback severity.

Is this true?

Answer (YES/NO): NO